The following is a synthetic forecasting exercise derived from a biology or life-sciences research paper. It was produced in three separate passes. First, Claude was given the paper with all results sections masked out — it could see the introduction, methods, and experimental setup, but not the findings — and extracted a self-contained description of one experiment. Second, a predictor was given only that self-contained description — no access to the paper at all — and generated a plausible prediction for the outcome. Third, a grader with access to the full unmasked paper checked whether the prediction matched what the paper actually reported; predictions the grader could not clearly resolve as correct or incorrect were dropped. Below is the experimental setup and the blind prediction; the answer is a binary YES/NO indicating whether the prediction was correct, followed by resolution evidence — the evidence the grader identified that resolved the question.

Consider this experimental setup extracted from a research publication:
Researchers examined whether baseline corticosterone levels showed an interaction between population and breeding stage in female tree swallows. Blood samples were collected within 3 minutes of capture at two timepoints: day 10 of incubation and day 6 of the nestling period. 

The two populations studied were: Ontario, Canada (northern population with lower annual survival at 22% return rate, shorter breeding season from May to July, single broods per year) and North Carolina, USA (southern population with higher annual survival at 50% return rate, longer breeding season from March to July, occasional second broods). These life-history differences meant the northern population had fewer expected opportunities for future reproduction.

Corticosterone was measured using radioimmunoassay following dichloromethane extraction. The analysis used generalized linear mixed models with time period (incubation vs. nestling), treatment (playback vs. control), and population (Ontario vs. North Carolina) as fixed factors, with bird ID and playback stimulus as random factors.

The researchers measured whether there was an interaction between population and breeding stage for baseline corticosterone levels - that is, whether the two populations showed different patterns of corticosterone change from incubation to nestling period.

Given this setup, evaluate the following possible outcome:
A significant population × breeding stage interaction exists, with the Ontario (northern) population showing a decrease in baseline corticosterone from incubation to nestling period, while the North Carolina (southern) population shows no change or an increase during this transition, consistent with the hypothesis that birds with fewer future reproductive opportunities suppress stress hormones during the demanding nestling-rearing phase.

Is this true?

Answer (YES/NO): NO